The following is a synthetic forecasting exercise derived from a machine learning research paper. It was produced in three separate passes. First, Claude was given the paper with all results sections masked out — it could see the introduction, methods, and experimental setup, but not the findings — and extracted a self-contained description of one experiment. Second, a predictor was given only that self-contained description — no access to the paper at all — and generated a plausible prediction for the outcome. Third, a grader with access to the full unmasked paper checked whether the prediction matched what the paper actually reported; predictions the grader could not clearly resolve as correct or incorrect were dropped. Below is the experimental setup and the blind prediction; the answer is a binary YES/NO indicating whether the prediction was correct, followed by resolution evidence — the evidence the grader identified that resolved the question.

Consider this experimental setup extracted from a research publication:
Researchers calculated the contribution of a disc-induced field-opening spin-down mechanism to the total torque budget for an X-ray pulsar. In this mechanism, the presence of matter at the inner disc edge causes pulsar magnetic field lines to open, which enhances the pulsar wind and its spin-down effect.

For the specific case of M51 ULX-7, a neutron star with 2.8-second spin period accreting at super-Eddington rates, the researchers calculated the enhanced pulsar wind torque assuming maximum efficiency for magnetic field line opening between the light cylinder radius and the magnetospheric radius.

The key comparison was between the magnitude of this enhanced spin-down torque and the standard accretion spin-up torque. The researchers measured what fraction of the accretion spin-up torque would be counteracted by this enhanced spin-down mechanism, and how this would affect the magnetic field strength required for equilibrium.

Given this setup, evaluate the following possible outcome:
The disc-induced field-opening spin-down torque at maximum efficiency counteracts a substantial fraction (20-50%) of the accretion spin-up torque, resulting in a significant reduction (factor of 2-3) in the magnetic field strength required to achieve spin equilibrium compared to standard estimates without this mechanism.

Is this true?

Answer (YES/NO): NO